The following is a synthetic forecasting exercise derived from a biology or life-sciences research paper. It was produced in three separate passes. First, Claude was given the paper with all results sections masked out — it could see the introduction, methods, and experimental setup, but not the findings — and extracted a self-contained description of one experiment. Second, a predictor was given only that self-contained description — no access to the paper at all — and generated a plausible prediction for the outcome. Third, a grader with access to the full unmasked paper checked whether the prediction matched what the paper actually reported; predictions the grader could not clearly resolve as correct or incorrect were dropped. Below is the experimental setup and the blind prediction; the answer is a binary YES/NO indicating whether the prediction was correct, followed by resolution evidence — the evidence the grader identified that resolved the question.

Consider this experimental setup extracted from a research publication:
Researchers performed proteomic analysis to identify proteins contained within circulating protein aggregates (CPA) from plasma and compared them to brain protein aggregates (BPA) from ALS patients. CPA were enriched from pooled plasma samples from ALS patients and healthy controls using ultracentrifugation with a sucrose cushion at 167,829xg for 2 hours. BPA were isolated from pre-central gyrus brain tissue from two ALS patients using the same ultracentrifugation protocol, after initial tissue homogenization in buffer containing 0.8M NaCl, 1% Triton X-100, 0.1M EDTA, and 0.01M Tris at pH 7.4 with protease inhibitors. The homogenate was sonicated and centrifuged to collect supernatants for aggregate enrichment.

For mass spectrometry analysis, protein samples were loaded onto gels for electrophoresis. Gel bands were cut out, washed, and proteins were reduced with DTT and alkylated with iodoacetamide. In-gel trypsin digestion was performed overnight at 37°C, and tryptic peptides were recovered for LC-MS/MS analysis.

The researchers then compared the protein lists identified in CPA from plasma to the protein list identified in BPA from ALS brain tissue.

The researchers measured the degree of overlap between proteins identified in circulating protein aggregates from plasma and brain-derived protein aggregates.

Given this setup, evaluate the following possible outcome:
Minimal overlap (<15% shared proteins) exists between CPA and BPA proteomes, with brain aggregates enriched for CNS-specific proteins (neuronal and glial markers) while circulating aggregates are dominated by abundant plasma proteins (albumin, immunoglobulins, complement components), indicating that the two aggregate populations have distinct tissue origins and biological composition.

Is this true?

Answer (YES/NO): NO